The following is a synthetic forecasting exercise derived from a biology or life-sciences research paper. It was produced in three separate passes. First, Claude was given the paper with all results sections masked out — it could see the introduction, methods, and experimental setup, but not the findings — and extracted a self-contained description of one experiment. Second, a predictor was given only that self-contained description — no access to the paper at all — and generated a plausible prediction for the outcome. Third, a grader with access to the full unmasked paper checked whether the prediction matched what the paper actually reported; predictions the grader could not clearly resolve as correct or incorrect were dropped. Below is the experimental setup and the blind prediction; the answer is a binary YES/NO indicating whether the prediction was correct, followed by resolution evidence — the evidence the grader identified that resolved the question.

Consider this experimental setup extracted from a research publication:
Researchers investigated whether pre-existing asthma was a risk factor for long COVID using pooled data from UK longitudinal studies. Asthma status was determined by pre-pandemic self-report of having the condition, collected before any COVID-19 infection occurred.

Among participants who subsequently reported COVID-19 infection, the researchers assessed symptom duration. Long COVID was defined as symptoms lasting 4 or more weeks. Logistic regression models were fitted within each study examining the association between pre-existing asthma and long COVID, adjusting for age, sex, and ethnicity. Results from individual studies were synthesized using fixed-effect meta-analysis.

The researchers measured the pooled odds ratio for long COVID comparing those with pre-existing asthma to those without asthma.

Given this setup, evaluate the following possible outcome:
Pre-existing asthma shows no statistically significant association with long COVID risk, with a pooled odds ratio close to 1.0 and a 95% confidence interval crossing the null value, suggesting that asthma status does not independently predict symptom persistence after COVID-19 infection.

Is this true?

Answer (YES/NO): NO